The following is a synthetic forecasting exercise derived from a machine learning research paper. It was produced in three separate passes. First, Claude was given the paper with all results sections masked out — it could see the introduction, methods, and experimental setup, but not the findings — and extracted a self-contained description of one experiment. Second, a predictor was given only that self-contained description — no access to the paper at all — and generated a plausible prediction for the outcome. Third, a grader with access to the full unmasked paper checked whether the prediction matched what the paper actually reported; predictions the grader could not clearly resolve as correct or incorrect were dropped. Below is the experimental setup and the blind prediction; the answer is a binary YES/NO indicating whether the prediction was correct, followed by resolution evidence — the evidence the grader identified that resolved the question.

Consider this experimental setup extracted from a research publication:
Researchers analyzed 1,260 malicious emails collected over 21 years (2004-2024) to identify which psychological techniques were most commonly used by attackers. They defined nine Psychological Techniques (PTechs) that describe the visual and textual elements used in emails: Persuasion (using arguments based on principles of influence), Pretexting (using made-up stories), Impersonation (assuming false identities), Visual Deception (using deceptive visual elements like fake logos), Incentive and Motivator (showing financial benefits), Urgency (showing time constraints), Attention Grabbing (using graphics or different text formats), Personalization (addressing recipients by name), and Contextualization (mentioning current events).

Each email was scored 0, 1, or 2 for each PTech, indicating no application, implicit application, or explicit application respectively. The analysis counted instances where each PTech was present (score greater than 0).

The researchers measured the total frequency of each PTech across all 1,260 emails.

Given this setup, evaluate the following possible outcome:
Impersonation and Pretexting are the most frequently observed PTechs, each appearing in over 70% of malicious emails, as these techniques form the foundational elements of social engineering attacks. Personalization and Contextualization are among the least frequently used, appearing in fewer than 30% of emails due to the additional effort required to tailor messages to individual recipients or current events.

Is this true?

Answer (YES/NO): NO